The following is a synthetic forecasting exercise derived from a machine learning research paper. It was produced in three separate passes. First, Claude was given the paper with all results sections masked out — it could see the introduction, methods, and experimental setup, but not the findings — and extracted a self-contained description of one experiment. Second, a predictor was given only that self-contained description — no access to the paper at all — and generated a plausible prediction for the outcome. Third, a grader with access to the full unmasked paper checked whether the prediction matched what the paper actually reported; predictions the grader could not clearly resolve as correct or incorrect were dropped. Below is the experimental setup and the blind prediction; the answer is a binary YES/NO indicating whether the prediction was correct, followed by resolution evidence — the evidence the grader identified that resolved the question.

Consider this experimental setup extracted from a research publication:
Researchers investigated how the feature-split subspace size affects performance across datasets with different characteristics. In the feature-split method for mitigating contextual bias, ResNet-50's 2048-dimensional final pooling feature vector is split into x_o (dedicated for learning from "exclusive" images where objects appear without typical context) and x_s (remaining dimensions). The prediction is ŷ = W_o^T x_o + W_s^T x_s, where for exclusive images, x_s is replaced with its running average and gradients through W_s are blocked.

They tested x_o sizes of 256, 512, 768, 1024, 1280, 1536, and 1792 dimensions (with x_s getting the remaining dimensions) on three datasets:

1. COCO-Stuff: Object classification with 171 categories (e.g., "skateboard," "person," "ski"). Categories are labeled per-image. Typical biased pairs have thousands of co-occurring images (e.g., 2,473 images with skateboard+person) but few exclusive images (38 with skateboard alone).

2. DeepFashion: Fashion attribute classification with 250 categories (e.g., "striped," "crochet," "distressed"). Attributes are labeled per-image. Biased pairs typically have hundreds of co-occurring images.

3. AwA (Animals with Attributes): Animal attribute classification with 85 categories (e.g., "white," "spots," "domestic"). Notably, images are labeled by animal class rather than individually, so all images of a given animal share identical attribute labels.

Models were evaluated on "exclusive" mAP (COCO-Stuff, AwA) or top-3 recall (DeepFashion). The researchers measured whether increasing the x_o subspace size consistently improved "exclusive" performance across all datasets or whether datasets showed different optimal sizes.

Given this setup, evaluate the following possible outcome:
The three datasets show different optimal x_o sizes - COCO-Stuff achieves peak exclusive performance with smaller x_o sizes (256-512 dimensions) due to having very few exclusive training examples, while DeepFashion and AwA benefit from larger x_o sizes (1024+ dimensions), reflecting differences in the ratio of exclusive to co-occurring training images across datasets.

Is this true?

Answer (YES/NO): NO